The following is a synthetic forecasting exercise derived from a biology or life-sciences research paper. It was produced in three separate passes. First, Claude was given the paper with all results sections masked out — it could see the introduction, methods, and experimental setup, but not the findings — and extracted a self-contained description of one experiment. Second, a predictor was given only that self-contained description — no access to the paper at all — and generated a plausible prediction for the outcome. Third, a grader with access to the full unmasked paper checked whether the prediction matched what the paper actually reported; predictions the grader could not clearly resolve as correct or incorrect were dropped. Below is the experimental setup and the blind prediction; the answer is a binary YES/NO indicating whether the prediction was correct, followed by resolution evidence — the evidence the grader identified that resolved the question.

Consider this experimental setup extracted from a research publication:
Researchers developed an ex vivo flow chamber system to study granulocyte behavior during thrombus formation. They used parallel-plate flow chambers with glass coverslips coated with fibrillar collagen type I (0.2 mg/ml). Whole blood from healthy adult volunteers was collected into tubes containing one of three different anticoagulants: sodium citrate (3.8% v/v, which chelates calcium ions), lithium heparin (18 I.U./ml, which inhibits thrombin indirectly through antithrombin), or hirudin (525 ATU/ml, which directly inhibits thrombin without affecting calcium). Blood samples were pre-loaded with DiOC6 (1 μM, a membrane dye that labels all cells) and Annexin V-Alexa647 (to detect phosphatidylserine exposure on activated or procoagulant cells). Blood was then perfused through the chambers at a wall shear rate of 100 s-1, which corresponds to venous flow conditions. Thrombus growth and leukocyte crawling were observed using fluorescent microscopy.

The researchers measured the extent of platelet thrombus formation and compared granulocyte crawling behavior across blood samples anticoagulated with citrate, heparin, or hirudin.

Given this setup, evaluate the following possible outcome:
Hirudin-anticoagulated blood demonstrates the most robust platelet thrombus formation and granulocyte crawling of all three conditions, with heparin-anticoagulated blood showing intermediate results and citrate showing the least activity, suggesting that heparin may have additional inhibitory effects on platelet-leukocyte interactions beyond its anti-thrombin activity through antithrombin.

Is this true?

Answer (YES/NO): NO